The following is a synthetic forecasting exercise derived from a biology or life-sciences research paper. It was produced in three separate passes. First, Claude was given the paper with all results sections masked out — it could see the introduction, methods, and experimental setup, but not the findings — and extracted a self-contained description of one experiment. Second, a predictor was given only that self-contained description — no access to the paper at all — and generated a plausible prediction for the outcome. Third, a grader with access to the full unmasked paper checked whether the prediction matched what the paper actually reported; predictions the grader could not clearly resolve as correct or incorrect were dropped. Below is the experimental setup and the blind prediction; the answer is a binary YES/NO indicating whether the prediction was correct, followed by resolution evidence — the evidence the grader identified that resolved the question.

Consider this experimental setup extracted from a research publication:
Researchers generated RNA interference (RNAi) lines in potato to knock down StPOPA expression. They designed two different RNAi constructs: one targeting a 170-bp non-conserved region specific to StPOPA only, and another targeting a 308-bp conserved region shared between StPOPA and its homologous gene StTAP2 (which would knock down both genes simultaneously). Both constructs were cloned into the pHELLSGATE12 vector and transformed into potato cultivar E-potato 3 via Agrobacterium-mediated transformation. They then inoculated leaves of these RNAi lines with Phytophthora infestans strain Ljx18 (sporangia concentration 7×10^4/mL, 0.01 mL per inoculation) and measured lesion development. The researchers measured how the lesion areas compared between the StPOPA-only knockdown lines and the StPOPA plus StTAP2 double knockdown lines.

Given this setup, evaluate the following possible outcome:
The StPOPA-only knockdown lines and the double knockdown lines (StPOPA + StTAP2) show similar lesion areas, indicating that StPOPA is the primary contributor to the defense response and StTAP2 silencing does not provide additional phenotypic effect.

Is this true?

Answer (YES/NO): NO